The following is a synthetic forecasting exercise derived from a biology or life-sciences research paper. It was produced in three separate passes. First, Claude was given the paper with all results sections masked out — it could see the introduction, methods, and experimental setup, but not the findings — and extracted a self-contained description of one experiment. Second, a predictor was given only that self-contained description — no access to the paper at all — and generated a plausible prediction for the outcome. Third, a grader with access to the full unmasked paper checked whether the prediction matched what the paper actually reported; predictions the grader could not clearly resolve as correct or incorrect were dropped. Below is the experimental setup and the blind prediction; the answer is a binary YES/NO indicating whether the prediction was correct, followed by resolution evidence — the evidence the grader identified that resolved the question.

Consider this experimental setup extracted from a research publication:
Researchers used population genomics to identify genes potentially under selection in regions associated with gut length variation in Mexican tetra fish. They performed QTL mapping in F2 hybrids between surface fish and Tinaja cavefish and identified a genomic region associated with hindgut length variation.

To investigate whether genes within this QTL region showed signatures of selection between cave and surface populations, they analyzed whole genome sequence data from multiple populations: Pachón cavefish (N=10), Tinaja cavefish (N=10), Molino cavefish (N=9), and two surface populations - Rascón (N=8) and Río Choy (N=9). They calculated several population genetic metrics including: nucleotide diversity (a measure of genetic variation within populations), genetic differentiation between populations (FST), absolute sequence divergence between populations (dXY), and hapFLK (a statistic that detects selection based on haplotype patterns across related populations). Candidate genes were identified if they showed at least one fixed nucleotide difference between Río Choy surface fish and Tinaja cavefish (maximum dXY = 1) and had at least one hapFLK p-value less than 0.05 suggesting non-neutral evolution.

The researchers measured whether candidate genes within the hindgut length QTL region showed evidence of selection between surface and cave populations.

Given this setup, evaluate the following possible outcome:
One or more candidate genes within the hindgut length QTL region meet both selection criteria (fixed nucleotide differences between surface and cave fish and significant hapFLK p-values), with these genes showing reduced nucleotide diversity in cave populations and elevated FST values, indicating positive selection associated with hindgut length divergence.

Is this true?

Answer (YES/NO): NO